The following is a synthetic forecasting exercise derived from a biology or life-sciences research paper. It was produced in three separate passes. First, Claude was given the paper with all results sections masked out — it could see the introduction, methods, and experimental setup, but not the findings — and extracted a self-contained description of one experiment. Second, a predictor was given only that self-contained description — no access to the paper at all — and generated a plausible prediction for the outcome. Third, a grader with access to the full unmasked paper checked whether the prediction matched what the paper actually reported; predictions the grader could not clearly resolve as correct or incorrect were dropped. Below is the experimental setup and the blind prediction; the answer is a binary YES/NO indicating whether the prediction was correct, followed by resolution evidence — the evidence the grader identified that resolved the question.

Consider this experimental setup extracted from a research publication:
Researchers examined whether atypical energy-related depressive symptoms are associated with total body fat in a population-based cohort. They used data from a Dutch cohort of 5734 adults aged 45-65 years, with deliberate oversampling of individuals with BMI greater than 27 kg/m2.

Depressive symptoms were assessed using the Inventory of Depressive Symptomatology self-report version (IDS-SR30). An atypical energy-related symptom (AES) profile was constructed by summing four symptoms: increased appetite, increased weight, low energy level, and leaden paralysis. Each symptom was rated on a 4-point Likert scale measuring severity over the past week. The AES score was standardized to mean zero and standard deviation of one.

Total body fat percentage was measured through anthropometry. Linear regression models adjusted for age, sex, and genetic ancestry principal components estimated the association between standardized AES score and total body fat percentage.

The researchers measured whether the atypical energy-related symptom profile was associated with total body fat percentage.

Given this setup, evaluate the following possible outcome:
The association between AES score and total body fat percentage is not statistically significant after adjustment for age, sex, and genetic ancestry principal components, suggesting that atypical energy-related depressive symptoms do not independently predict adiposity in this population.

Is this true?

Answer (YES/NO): NO